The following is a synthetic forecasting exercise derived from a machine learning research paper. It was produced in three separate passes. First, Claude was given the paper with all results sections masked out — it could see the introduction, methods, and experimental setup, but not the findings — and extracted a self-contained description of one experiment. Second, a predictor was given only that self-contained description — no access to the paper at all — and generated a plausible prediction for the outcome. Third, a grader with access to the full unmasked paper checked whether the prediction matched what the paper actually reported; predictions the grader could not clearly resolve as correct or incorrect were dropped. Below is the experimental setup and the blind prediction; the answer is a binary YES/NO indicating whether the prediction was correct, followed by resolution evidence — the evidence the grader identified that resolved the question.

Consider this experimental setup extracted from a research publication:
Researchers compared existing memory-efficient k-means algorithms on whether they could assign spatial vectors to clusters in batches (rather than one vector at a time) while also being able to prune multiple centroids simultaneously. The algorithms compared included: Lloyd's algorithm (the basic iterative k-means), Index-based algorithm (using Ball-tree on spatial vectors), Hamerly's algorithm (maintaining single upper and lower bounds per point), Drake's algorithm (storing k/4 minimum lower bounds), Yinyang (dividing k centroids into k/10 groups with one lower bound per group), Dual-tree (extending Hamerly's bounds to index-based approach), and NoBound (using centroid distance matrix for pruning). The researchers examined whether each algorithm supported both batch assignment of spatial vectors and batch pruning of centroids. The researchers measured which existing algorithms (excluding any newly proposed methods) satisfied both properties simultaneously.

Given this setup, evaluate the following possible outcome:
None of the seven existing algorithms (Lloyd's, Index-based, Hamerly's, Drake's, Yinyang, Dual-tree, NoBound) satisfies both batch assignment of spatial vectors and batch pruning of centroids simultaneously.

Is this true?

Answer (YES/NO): NO